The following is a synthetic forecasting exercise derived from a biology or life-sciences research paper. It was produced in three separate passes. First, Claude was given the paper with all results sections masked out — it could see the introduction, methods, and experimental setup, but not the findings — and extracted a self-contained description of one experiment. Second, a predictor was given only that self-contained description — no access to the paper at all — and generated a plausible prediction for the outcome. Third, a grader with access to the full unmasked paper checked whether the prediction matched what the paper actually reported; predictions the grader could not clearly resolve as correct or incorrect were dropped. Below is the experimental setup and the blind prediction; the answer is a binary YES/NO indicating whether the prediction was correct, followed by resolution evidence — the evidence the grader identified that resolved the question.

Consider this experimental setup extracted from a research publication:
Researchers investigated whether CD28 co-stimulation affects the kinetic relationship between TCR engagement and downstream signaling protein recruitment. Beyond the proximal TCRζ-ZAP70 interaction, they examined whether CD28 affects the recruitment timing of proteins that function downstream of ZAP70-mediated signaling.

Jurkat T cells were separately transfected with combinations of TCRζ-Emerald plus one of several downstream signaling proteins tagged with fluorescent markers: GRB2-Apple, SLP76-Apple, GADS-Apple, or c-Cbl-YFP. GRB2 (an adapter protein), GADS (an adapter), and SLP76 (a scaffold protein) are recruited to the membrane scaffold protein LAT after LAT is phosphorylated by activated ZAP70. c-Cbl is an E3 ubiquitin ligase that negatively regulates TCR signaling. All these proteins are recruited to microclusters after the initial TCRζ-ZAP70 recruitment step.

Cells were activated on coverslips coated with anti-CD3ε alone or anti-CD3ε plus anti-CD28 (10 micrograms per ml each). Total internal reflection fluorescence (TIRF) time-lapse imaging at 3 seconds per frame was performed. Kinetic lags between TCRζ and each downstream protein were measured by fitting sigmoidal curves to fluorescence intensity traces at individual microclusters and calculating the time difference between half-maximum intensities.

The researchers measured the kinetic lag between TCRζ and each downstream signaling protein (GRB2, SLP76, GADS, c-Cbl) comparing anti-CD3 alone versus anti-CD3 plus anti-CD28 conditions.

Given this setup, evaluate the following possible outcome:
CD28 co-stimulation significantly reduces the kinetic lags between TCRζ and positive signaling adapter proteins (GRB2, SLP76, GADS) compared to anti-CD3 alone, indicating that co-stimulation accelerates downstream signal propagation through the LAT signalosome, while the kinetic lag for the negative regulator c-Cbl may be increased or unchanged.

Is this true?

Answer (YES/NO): NO